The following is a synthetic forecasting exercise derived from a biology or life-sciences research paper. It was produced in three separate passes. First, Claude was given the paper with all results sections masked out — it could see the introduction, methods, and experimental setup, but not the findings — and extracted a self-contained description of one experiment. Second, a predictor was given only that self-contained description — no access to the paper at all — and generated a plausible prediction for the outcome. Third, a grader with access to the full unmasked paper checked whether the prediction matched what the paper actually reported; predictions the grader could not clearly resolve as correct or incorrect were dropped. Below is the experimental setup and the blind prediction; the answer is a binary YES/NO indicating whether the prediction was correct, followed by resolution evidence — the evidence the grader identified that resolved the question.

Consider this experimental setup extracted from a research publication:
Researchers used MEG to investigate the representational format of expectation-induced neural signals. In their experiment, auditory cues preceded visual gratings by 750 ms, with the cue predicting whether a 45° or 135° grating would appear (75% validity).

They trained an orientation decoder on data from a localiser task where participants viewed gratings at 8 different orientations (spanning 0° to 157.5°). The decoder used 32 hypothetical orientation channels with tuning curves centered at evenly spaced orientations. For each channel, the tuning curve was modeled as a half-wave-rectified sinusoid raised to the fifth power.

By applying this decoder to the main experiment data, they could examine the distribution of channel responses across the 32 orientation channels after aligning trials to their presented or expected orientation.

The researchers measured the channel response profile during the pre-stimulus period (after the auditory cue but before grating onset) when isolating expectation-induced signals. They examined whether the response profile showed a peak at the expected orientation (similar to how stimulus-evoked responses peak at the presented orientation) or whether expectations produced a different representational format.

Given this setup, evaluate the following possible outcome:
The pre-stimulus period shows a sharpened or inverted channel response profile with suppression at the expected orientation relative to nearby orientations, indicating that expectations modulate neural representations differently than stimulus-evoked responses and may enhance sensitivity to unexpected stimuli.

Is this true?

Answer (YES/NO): NO